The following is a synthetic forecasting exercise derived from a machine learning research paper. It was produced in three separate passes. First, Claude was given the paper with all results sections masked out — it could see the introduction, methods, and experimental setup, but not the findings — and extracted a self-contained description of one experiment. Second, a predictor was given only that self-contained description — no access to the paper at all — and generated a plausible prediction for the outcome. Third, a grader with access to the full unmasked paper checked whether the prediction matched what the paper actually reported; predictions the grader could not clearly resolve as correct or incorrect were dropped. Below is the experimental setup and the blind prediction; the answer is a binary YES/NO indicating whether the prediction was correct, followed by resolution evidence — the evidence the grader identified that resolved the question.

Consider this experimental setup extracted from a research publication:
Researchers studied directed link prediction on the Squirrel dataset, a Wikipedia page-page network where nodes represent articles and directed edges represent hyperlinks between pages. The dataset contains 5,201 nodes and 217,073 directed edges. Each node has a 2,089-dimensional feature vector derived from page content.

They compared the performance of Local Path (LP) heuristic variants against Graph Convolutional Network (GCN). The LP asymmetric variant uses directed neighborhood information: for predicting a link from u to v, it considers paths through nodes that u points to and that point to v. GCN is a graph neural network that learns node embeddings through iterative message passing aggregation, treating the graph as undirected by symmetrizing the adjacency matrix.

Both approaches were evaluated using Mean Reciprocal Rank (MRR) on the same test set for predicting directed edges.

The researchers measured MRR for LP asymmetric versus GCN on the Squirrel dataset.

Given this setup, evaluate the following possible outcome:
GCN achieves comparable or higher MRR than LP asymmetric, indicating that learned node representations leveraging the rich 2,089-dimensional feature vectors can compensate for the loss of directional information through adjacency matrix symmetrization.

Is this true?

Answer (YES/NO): NO